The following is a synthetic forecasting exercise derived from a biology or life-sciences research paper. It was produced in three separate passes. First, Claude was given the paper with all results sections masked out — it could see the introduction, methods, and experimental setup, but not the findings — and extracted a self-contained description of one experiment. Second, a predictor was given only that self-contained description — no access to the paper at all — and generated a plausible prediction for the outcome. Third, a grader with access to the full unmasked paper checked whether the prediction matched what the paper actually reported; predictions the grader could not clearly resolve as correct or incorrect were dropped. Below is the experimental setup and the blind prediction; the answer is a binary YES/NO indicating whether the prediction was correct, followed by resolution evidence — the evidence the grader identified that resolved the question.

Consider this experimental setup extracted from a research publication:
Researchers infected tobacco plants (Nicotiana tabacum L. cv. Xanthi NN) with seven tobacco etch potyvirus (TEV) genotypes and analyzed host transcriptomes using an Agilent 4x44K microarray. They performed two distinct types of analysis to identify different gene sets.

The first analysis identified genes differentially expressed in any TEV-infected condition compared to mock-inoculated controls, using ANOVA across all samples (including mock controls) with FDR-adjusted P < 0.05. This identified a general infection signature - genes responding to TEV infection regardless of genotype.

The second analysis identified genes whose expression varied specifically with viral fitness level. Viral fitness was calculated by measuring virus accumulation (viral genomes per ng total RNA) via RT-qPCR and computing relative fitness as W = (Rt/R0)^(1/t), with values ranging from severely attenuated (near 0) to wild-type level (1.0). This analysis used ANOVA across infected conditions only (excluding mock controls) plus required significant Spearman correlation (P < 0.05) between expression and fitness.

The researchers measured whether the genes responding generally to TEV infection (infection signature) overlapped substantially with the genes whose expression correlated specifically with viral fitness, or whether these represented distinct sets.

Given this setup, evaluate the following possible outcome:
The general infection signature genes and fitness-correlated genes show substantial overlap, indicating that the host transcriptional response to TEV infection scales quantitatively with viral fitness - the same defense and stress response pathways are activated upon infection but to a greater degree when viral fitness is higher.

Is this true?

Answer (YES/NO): NO